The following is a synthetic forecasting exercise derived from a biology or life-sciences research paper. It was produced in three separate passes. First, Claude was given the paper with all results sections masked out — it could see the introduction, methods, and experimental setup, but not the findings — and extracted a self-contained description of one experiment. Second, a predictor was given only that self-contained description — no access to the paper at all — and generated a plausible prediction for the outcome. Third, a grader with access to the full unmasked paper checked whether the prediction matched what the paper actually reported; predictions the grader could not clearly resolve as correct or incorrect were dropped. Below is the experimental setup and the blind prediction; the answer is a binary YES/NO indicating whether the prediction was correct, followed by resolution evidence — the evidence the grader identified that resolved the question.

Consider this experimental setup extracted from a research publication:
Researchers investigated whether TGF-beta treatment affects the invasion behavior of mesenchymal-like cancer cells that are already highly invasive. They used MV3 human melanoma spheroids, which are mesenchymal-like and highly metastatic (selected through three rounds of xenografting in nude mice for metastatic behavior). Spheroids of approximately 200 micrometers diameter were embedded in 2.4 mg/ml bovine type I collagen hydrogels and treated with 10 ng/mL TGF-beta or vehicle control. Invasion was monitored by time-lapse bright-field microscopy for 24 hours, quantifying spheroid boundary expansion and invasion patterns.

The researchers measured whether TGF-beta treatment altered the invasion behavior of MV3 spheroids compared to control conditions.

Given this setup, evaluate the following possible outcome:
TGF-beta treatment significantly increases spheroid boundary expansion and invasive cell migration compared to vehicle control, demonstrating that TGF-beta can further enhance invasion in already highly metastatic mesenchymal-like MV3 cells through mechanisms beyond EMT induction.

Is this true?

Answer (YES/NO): YES